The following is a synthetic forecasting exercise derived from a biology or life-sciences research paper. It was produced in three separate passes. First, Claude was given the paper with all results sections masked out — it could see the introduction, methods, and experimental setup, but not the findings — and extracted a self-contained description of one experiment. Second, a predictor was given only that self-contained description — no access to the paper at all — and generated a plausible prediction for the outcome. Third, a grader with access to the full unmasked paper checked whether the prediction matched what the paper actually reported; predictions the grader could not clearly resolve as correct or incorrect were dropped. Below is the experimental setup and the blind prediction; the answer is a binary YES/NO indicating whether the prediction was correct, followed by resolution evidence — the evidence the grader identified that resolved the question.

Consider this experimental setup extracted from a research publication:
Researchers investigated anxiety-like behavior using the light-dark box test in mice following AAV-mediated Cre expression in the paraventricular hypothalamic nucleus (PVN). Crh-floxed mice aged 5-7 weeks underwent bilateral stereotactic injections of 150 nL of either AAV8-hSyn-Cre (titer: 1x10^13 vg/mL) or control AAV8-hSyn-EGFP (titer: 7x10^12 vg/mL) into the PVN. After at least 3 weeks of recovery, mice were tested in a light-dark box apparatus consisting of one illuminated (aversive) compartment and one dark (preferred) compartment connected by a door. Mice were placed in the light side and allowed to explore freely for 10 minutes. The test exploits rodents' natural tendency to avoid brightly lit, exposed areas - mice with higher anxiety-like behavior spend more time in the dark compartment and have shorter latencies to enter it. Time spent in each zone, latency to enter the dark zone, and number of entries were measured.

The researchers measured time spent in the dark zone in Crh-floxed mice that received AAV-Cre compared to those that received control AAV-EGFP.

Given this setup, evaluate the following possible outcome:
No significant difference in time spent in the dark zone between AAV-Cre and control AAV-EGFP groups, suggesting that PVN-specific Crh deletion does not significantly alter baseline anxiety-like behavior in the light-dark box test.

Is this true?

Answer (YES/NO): NO